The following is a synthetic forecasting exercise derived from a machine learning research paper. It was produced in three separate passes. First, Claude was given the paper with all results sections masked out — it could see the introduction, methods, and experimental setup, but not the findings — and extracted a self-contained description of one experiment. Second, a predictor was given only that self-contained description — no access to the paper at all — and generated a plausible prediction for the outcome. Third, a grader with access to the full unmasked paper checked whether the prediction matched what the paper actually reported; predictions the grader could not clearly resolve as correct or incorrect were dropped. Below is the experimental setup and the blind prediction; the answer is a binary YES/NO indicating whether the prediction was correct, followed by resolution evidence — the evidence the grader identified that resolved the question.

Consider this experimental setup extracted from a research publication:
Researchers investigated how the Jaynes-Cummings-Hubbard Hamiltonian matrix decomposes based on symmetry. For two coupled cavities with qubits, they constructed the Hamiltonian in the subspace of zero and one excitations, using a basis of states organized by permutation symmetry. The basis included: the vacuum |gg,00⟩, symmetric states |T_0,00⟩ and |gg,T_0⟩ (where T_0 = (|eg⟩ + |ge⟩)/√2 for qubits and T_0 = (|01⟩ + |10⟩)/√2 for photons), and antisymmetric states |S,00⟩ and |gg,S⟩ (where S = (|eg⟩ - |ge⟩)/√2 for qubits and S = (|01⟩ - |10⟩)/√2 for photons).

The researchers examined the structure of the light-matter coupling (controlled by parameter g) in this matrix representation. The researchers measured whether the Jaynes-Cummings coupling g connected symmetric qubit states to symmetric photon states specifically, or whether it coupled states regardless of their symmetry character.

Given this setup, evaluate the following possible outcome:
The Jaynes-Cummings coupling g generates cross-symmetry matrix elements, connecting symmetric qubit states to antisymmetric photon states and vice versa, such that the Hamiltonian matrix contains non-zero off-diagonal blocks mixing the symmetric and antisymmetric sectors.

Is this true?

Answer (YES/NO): NO